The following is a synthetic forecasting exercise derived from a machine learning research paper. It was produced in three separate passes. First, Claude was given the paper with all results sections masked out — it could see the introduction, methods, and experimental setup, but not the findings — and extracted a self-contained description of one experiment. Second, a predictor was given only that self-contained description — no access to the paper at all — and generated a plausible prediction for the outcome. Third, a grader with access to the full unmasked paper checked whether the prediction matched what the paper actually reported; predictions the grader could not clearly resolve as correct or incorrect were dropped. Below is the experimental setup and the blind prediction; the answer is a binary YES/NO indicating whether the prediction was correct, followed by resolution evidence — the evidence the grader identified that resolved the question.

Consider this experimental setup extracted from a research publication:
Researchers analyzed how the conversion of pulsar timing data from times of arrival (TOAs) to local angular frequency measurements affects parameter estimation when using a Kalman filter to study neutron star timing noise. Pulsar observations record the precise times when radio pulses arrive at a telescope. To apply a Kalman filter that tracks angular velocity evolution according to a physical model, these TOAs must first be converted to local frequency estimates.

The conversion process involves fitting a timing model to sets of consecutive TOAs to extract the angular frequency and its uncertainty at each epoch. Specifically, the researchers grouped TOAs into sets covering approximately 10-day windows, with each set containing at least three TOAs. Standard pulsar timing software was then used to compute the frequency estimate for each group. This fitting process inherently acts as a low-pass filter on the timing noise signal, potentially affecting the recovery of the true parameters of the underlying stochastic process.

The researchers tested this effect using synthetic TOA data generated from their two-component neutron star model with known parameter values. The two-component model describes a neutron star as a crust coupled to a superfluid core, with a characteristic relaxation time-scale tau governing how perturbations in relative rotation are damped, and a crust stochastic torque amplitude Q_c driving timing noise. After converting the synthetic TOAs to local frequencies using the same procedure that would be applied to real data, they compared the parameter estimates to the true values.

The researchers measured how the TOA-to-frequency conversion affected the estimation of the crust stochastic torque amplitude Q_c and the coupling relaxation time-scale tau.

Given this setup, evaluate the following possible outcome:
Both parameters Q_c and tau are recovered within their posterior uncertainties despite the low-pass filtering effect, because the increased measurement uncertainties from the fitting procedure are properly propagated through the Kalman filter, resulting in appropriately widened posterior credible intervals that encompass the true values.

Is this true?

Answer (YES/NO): NO